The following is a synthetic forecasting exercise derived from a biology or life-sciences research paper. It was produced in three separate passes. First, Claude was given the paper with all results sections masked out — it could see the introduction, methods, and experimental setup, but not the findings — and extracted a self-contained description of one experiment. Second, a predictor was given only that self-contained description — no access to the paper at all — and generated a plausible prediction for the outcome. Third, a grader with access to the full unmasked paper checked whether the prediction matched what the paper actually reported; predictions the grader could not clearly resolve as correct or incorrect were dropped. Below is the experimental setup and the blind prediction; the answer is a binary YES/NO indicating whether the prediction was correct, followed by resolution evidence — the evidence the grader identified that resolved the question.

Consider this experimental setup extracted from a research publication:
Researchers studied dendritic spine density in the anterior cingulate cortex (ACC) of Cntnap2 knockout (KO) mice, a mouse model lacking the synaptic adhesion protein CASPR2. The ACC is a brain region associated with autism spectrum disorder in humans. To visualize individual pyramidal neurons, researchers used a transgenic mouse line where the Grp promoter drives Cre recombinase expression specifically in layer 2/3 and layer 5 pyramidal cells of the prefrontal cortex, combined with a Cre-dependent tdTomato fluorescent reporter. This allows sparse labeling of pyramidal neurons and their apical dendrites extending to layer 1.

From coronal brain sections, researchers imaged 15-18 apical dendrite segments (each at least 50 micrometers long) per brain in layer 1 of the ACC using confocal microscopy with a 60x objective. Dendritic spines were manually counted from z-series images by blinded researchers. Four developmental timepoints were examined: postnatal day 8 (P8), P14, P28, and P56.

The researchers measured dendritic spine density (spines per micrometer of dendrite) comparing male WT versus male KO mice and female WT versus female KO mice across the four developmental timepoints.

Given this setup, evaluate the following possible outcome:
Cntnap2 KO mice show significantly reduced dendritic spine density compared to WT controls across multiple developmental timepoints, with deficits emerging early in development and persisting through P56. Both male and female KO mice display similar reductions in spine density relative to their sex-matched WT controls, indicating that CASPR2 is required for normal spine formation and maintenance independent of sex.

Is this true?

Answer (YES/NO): NO